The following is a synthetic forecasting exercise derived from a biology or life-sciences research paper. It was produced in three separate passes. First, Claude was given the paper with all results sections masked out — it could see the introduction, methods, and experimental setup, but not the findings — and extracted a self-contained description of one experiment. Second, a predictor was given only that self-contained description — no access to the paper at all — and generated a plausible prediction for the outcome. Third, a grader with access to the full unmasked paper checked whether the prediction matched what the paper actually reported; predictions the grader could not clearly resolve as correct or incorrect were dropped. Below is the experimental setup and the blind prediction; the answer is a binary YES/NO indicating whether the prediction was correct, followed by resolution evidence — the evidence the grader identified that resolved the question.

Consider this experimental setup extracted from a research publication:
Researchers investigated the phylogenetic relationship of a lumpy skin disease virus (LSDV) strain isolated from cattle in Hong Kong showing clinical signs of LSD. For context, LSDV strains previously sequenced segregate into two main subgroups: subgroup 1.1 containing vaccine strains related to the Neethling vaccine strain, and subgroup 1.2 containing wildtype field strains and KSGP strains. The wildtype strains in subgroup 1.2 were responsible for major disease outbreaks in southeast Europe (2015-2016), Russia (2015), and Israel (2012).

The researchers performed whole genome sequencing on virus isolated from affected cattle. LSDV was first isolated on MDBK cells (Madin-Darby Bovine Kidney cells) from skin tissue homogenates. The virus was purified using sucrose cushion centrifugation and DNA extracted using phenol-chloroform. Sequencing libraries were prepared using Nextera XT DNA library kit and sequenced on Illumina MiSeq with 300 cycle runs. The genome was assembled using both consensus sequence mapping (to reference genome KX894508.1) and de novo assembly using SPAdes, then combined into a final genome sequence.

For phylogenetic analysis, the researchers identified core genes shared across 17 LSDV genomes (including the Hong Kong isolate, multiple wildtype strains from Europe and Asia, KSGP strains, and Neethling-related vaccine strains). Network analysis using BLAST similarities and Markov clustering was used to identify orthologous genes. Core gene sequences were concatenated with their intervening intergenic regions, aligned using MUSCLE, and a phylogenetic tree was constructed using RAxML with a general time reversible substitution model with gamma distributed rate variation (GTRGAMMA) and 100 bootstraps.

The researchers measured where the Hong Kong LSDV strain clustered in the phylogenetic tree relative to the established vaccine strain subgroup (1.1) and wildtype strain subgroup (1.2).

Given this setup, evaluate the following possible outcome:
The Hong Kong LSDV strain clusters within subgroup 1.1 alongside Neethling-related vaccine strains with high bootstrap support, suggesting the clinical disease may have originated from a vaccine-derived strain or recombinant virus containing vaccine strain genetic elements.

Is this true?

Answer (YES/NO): YES